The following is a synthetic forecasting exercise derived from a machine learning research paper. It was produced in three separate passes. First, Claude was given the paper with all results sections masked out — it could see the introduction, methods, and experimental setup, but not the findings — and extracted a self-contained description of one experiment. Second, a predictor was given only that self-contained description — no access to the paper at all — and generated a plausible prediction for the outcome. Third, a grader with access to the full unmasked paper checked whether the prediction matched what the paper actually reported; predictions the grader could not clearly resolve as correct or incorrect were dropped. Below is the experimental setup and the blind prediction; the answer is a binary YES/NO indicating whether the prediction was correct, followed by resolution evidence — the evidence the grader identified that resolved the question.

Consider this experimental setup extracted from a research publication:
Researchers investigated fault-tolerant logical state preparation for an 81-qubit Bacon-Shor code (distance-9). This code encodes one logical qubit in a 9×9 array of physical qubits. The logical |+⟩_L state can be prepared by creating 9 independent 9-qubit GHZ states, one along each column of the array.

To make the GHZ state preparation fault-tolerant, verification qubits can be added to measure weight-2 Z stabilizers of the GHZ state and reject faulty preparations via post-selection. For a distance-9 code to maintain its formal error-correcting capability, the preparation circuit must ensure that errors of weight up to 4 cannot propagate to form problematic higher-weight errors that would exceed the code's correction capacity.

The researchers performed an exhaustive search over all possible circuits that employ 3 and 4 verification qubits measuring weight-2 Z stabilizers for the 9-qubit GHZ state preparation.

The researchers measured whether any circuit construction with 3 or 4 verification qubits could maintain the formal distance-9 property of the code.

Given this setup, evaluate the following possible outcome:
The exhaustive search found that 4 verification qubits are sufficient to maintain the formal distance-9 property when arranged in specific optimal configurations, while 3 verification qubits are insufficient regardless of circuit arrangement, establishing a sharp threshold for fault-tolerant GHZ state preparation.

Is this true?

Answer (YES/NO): NO